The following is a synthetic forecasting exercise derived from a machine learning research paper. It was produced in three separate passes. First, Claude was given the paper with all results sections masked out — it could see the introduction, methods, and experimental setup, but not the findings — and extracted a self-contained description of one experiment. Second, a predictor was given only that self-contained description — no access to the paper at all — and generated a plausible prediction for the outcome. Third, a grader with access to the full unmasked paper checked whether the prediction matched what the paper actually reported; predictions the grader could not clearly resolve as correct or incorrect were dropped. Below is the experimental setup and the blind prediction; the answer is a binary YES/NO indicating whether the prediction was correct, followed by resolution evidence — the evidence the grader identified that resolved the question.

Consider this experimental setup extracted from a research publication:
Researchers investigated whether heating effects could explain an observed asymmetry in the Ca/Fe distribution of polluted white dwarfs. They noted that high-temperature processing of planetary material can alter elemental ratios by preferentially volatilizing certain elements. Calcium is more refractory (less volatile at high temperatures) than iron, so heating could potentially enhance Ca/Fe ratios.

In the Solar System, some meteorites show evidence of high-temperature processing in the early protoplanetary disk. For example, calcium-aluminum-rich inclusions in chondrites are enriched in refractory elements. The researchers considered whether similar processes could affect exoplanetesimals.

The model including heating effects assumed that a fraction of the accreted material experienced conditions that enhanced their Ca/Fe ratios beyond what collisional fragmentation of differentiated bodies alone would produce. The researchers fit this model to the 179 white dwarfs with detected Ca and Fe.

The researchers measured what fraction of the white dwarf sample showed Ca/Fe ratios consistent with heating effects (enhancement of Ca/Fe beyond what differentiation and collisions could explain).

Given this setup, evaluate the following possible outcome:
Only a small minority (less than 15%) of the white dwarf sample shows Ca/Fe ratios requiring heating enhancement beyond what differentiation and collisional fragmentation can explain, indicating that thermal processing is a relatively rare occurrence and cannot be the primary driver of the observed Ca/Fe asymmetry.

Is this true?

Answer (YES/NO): NO